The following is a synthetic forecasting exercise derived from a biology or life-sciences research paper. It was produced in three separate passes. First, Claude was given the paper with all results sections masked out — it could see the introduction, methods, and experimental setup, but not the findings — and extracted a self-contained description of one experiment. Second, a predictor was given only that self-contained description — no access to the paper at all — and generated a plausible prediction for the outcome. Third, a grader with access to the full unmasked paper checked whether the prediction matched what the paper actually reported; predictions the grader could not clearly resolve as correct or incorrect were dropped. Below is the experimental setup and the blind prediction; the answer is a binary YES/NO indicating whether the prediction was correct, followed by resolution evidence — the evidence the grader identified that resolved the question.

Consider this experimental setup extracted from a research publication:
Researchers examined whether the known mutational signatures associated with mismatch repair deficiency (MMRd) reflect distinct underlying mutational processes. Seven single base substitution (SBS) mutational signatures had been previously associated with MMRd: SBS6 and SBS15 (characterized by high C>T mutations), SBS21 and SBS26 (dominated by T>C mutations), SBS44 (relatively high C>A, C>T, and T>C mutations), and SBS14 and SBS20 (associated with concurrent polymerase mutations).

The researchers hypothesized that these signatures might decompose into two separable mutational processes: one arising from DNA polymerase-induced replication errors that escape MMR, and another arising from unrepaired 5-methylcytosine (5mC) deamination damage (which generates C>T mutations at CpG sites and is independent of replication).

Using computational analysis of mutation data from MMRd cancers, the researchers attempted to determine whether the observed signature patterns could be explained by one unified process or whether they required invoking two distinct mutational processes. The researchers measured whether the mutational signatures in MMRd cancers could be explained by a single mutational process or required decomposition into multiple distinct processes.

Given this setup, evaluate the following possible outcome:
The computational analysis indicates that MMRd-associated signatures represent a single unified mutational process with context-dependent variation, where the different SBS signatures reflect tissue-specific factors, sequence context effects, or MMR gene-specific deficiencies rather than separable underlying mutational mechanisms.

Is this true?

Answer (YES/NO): NO